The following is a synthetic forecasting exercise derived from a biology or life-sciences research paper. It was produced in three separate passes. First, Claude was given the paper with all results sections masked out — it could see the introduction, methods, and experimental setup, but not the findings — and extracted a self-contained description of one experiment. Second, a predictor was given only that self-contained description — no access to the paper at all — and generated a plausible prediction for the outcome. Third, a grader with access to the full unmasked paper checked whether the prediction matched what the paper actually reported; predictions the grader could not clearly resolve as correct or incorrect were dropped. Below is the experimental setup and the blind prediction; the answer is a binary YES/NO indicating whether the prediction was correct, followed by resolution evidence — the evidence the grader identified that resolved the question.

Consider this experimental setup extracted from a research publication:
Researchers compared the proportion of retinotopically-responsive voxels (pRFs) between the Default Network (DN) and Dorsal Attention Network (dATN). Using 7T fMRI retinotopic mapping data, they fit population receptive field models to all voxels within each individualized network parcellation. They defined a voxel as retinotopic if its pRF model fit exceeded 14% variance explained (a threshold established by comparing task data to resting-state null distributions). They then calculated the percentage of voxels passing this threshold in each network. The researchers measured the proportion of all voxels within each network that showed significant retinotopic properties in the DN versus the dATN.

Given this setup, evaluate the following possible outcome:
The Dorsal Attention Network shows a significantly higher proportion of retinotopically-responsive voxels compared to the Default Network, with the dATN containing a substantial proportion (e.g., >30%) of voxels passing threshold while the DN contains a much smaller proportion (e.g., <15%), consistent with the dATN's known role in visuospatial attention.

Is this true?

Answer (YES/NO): YES